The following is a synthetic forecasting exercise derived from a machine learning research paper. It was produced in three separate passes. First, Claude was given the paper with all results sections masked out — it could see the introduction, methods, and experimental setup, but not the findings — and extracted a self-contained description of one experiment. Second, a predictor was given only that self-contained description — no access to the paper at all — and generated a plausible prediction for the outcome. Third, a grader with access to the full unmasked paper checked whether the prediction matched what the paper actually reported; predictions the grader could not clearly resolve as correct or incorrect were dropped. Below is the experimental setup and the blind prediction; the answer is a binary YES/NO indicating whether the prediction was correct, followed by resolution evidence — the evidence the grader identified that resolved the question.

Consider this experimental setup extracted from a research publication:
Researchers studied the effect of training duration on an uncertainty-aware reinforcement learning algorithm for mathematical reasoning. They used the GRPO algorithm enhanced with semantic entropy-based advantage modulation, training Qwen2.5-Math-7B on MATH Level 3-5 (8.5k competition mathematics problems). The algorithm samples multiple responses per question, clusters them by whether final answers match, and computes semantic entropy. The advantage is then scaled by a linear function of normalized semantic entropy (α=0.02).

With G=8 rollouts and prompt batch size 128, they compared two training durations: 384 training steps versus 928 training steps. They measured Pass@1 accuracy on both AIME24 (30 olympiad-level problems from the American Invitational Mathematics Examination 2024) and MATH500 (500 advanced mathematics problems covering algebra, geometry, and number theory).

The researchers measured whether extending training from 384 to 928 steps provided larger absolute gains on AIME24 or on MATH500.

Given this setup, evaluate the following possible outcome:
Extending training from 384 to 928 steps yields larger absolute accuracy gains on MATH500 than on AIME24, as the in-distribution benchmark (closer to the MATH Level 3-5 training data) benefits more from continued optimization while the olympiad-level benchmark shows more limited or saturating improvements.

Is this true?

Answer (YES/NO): NO